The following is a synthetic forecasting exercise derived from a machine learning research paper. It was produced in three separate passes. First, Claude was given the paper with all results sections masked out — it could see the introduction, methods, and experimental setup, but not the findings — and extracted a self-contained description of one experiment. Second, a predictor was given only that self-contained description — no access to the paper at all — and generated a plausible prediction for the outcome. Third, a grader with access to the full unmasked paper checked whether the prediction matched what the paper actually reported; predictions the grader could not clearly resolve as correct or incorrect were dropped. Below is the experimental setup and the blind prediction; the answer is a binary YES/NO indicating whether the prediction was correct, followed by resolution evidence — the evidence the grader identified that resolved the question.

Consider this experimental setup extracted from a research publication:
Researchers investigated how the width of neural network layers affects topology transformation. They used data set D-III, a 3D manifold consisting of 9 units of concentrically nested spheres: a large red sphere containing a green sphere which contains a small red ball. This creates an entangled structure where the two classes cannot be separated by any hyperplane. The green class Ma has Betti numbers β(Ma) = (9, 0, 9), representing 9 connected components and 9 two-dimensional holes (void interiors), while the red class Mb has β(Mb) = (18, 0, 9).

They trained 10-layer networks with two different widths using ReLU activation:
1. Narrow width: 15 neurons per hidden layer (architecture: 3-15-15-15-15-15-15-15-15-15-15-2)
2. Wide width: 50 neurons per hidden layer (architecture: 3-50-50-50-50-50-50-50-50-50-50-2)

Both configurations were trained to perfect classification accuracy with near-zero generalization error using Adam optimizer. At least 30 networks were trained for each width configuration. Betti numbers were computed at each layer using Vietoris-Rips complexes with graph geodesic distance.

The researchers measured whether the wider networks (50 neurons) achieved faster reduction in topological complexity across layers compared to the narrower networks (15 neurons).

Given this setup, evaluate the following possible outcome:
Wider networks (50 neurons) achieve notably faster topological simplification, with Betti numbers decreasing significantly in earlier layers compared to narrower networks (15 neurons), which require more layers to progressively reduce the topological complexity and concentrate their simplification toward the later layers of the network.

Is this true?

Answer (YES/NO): NO